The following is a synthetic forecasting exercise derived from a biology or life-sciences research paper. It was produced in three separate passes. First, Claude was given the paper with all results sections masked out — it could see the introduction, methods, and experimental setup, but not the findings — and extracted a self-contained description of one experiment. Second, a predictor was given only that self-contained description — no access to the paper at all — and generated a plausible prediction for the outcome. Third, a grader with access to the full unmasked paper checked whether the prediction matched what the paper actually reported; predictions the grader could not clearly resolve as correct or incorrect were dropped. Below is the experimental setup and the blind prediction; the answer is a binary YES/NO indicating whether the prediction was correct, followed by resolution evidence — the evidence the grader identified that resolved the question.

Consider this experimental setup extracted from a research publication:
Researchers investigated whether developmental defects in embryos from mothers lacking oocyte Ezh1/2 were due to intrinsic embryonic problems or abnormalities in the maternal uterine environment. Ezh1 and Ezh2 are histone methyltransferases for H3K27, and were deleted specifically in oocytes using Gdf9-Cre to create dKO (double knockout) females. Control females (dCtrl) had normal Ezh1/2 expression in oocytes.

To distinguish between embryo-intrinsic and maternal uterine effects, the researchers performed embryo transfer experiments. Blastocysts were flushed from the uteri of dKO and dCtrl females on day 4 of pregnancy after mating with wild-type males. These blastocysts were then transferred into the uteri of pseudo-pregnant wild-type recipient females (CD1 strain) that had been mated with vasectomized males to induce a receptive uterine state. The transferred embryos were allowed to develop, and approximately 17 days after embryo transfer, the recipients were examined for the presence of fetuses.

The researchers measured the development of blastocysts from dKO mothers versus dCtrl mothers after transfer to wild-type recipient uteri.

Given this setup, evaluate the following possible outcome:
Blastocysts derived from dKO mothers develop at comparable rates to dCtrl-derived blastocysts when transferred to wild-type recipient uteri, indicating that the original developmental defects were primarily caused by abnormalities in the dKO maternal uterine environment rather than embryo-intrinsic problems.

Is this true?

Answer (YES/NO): NO